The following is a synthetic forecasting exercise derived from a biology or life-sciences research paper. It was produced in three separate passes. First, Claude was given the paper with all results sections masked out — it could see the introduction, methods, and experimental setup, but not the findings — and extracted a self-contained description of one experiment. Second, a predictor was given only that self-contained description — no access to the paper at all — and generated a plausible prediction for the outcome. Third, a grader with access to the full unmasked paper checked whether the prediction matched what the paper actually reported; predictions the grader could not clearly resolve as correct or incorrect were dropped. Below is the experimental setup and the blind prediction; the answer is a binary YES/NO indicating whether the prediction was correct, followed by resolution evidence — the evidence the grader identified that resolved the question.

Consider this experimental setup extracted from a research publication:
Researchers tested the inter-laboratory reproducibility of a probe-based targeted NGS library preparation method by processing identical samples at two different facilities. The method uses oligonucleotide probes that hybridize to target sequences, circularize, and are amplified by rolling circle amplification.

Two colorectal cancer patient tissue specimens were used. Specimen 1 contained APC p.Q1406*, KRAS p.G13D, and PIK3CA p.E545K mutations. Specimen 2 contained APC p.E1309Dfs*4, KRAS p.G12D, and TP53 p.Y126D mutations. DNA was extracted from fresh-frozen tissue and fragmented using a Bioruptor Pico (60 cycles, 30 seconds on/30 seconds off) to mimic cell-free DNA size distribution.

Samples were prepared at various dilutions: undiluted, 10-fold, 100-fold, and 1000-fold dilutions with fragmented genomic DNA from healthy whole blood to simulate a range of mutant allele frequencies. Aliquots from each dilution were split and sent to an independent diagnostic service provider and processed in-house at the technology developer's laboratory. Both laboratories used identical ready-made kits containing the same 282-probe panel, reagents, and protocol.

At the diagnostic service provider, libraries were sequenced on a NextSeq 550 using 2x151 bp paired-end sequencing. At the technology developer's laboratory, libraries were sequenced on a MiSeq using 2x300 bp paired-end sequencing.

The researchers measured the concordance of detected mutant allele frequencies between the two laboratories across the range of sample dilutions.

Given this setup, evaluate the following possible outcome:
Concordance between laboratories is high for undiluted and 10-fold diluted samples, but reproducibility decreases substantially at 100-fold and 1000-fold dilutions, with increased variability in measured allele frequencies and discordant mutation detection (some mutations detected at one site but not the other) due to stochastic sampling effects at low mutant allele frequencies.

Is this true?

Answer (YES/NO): NO